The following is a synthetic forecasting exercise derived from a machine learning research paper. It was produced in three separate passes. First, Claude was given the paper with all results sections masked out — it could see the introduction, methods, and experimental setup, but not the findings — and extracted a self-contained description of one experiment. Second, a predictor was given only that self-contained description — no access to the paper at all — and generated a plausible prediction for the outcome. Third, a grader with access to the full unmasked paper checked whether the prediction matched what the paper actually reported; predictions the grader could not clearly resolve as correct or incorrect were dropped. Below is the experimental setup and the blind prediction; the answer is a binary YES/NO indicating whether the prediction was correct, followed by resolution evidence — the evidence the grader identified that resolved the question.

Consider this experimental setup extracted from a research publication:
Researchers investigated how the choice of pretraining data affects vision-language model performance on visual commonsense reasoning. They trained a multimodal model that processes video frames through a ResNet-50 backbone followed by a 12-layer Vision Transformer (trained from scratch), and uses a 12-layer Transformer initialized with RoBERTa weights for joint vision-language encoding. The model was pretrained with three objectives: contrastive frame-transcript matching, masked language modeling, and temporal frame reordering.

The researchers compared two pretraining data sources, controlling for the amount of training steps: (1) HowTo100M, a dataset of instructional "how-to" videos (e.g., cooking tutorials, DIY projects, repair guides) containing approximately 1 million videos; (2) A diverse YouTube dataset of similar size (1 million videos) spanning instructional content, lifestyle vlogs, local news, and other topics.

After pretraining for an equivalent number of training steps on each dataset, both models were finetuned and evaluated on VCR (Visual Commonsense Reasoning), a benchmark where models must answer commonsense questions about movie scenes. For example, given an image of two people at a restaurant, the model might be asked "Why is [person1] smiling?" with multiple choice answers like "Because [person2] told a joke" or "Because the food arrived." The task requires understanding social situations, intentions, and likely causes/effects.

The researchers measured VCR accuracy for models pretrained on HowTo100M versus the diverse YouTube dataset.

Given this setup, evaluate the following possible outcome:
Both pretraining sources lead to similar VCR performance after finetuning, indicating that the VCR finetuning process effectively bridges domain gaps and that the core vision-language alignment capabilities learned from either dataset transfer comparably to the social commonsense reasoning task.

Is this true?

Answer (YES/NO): NO